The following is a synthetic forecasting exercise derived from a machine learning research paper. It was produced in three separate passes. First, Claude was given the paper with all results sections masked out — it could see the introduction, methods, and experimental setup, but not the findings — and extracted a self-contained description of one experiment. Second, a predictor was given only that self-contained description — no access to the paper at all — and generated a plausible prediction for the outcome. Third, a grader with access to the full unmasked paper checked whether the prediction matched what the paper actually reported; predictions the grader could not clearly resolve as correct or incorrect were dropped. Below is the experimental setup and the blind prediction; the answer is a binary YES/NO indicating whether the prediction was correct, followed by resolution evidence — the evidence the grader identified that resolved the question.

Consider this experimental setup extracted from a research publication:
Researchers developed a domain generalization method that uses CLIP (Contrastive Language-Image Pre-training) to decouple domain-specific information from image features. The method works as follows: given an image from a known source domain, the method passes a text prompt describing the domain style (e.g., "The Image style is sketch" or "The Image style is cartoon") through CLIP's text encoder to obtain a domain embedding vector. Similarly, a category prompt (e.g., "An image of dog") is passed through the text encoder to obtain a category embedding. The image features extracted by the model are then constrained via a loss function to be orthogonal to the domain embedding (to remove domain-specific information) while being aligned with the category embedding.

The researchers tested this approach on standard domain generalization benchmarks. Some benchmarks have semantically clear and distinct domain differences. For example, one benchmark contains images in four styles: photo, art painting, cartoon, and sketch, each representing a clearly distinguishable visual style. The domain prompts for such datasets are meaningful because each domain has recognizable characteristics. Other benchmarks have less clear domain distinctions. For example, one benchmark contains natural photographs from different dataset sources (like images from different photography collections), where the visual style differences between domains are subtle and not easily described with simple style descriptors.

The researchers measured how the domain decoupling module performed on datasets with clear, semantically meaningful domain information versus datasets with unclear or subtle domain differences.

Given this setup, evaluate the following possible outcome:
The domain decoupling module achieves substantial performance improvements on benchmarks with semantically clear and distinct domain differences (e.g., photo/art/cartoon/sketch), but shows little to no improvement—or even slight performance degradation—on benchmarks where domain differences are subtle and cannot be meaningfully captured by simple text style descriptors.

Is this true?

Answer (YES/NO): NO